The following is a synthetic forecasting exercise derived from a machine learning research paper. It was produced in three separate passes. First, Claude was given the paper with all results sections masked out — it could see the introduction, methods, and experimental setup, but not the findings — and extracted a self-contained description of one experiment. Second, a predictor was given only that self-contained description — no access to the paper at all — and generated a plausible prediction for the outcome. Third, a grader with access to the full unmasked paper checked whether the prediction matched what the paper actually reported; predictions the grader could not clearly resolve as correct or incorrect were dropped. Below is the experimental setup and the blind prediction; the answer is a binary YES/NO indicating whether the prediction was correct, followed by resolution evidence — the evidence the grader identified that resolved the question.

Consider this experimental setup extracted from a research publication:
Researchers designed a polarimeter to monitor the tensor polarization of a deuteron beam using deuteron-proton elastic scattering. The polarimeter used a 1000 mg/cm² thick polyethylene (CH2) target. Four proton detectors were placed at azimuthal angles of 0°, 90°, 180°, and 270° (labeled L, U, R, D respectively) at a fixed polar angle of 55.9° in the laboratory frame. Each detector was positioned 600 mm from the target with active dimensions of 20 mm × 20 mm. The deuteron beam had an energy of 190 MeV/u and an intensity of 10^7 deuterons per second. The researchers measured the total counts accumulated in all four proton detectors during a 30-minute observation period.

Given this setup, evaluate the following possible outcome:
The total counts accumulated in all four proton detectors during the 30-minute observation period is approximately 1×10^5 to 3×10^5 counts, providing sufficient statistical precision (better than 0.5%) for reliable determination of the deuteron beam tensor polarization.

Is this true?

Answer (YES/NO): YES